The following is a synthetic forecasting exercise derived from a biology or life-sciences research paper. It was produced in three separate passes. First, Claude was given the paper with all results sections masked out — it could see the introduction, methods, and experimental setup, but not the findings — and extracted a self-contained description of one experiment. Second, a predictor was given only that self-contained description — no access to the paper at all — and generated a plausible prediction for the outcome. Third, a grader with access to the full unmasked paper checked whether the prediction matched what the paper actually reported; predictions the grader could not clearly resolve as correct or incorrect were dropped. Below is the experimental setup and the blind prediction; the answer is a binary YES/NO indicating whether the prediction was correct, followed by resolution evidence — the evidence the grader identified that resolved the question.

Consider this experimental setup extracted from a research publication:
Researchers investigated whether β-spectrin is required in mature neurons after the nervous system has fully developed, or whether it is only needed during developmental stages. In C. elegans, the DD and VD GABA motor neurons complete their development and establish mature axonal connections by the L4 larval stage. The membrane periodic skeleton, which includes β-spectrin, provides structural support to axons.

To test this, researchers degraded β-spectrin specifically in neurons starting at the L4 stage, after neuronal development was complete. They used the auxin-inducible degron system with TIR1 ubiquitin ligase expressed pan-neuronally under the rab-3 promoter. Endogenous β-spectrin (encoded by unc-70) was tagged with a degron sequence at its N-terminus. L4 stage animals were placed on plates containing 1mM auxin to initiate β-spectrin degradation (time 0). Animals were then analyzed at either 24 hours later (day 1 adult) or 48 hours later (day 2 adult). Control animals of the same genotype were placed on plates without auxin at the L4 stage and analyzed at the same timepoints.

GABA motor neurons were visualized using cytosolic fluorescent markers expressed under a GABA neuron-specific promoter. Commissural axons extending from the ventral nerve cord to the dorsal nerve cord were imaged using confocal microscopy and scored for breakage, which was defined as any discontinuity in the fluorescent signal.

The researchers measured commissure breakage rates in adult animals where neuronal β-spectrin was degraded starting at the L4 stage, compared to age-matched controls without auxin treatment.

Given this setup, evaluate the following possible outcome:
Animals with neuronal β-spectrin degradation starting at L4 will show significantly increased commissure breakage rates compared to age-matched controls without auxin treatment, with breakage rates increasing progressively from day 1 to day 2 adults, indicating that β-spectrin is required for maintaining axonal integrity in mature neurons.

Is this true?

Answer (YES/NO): YES